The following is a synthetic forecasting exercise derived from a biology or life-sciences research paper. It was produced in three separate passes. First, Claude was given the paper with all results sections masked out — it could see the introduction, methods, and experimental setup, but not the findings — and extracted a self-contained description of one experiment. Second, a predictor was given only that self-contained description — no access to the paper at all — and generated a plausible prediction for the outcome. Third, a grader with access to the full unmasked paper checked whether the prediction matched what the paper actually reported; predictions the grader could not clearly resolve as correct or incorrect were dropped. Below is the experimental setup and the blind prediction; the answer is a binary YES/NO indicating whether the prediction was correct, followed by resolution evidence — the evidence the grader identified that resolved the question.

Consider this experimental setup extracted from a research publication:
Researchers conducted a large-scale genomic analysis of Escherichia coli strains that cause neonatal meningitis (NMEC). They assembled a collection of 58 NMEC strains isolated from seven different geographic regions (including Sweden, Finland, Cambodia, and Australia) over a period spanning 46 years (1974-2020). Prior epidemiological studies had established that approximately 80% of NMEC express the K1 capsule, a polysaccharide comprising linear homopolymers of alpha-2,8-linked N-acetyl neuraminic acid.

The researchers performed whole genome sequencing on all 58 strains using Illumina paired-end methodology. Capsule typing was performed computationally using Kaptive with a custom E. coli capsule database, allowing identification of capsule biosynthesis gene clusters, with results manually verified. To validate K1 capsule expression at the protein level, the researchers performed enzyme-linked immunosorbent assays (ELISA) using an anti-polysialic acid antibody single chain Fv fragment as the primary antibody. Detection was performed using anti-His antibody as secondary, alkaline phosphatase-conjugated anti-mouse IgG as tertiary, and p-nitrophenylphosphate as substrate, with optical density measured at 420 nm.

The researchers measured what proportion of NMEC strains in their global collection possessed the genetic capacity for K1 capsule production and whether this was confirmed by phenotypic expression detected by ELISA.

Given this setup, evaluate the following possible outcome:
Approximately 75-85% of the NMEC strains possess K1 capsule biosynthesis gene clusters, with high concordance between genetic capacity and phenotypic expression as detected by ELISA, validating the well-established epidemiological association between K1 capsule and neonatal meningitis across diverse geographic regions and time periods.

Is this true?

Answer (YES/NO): YES